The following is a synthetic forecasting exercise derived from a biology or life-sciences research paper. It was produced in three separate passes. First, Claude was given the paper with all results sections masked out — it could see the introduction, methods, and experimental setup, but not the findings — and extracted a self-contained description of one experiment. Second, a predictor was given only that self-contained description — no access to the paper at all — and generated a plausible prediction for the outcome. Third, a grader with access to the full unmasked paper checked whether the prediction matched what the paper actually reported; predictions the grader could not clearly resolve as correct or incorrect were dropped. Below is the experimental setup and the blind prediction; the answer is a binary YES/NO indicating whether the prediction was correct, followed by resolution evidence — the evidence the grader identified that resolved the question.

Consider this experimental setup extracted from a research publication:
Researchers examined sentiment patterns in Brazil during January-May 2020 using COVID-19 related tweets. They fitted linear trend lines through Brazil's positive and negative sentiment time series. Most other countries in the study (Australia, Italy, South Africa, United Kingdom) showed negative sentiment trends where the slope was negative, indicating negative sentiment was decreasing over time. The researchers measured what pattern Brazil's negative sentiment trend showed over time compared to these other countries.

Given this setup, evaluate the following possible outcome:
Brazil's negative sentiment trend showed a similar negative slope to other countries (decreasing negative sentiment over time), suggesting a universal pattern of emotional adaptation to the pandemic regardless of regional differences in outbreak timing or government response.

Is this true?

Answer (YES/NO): NO